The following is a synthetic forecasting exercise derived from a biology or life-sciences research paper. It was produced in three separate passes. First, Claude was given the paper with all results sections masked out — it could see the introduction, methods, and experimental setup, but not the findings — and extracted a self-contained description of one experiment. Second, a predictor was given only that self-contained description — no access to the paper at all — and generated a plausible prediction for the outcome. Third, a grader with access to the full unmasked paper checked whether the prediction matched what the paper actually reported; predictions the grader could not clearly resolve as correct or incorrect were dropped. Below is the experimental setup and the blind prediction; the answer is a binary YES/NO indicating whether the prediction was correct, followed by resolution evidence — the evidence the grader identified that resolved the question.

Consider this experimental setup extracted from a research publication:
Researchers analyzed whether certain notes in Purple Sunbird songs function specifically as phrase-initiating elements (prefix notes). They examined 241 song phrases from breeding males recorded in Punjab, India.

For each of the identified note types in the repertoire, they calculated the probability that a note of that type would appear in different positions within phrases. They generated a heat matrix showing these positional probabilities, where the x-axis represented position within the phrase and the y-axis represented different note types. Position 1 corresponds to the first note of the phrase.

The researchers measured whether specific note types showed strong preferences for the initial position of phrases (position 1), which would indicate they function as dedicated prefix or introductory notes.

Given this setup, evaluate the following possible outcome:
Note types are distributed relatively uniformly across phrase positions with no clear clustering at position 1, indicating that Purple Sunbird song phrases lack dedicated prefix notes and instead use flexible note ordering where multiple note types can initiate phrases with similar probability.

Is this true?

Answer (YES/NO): NO